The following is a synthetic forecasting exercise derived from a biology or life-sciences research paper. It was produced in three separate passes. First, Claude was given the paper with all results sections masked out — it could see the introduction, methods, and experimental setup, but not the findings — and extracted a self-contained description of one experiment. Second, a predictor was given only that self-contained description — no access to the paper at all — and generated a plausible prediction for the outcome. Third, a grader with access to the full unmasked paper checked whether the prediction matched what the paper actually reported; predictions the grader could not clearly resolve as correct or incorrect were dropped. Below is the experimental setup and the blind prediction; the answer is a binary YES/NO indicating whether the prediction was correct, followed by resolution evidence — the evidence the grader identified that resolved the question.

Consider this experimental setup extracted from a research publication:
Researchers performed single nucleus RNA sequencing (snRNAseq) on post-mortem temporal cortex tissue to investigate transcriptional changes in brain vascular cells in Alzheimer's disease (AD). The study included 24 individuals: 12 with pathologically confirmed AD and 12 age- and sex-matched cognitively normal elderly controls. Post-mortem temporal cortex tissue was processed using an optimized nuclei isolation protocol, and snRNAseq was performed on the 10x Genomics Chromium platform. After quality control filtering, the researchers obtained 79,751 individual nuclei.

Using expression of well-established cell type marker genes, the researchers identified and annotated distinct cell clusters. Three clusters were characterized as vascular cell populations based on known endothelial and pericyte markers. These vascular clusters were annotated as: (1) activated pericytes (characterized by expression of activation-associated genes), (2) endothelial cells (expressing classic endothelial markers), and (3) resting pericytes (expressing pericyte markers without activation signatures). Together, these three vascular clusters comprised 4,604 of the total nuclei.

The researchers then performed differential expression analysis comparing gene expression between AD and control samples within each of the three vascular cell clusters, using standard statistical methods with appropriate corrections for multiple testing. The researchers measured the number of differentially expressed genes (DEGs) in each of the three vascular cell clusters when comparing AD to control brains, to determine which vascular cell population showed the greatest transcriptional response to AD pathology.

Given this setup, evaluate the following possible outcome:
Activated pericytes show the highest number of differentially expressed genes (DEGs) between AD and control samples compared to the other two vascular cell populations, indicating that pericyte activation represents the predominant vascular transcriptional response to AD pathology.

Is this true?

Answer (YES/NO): YES